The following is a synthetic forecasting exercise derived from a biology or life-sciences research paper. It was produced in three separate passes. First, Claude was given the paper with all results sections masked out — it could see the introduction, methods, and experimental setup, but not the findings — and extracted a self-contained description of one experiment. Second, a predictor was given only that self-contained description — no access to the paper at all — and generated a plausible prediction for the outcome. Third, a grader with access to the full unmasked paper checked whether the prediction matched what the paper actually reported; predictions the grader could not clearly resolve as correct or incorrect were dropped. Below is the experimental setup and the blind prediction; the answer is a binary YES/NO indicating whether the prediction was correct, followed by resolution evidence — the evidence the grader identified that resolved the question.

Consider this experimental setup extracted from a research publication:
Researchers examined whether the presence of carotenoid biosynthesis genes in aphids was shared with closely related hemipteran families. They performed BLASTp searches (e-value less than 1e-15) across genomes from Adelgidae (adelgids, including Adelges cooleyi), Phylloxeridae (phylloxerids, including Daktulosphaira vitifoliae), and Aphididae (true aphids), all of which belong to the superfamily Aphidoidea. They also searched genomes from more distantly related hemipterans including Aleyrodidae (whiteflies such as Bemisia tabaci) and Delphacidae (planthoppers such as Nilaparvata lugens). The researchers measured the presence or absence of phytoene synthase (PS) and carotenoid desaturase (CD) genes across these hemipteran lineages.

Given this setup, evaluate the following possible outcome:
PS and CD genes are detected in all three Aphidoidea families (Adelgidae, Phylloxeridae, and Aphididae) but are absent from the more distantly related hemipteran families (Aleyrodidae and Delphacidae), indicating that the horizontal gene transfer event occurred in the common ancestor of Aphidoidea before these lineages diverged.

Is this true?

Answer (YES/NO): NO